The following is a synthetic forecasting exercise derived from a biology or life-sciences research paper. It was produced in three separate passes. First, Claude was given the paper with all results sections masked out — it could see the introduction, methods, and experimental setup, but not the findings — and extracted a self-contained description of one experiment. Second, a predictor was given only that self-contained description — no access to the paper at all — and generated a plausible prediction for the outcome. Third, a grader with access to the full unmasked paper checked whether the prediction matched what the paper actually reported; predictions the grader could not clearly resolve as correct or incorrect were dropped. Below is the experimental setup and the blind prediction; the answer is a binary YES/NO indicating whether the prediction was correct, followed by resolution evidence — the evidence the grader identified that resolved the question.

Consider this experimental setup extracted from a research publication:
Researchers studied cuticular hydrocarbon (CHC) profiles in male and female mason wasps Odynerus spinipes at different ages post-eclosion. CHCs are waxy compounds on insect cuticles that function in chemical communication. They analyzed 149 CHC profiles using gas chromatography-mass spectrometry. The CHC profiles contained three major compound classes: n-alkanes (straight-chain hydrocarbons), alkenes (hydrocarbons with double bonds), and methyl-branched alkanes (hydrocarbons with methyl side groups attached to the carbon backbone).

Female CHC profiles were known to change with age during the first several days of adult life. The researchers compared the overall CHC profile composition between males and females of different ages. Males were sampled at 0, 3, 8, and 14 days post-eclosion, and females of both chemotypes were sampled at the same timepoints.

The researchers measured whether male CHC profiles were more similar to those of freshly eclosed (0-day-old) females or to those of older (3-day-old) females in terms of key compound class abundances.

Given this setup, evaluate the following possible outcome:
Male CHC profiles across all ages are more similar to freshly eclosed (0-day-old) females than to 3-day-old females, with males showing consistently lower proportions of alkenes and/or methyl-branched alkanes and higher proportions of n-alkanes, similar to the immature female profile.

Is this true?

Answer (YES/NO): NO